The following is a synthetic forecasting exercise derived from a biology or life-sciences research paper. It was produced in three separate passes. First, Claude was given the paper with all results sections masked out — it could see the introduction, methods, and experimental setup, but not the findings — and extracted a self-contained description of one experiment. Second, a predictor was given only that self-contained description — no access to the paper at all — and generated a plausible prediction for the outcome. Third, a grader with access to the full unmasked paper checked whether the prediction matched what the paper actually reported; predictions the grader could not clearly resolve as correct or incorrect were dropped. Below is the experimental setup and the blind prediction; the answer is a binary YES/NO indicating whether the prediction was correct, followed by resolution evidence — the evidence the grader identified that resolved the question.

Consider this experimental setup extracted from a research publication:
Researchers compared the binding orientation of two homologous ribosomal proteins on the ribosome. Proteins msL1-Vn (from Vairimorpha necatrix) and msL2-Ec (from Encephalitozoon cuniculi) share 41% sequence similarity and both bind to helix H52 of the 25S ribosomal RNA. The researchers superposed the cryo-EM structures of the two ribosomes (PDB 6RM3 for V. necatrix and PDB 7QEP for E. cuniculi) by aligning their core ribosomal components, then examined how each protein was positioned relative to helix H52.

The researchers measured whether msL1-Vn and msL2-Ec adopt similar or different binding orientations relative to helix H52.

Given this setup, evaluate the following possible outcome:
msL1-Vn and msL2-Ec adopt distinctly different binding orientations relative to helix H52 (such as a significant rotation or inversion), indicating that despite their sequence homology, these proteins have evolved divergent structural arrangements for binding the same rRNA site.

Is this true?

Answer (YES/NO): YES